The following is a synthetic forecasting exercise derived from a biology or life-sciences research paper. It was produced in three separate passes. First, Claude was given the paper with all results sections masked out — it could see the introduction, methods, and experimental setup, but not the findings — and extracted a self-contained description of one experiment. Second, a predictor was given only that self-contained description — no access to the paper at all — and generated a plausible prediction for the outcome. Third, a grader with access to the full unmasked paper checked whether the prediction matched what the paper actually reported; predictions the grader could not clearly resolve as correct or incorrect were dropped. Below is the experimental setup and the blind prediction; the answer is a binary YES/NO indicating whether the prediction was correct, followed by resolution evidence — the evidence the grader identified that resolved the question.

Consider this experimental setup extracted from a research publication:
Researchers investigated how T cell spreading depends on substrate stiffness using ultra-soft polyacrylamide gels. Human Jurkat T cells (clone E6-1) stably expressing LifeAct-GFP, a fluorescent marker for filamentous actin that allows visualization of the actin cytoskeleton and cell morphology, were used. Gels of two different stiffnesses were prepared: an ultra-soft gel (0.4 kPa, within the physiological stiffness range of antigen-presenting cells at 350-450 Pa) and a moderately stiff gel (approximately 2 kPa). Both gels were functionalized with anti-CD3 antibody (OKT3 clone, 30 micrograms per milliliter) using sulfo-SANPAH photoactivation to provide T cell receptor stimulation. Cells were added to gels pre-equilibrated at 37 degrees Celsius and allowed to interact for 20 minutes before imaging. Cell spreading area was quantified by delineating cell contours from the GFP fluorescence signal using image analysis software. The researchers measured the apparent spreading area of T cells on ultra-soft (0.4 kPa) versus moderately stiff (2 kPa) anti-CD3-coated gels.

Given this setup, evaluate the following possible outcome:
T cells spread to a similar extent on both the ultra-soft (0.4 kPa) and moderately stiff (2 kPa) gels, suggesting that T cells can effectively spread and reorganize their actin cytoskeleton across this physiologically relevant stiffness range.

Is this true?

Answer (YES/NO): NO